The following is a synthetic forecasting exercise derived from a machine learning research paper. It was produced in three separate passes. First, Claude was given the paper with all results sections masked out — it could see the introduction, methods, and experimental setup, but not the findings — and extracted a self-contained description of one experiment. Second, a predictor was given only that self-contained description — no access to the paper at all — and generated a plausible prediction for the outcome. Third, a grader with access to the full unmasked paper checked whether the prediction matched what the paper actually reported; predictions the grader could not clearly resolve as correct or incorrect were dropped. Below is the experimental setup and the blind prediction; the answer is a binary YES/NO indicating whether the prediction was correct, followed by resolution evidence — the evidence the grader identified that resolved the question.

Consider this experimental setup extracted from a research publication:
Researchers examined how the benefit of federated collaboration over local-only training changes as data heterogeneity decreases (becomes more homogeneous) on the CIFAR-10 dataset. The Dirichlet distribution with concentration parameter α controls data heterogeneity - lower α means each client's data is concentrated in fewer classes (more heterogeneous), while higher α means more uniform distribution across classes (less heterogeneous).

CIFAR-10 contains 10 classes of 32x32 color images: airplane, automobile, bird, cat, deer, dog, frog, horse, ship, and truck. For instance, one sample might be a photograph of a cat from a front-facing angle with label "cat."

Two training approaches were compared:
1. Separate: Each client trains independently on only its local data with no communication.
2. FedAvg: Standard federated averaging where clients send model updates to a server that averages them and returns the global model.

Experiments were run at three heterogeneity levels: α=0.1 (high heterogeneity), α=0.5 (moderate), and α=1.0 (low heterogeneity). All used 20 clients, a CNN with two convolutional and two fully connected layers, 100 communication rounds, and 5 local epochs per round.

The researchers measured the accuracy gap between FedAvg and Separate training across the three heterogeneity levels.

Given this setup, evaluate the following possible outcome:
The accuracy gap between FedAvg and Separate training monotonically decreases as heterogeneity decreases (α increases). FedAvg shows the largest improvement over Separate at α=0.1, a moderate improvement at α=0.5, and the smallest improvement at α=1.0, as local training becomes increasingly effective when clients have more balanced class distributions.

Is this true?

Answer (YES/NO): NO